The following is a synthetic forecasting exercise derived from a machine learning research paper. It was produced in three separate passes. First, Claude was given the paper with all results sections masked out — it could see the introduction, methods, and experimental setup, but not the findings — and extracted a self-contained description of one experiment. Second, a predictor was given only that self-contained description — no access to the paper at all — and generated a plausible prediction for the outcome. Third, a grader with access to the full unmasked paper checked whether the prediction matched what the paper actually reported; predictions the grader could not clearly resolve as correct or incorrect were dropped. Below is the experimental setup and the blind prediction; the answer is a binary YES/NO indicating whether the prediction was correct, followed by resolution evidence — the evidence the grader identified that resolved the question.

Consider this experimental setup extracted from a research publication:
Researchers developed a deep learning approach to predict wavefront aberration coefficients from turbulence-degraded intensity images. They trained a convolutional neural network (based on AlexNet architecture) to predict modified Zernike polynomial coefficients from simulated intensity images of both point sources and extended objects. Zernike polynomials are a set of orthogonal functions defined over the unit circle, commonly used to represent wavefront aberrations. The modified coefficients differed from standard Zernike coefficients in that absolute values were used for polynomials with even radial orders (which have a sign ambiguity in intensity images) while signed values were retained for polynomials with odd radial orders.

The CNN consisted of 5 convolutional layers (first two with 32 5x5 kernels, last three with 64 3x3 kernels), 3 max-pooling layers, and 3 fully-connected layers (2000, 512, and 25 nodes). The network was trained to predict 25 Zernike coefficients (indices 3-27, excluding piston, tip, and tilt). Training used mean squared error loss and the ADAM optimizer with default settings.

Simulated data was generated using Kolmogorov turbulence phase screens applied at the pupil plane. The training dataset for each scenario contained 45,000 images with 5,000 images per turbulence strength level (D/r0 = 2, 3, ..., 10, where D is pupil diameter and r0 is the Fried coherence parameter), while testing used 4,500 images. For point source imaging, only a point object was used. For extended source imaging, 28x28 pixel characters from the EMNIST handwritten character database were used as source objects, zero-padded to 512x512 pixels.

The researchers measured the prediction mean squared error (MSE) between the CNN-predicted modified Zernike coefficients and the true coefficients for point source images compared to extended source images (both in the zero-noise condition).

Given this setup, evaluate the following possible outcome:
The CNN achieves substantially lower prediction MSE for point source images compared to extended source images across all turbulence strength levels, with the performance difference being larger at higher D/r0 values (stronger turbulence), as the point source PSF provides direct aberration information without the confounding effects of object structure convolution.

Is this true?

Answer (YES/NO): NO